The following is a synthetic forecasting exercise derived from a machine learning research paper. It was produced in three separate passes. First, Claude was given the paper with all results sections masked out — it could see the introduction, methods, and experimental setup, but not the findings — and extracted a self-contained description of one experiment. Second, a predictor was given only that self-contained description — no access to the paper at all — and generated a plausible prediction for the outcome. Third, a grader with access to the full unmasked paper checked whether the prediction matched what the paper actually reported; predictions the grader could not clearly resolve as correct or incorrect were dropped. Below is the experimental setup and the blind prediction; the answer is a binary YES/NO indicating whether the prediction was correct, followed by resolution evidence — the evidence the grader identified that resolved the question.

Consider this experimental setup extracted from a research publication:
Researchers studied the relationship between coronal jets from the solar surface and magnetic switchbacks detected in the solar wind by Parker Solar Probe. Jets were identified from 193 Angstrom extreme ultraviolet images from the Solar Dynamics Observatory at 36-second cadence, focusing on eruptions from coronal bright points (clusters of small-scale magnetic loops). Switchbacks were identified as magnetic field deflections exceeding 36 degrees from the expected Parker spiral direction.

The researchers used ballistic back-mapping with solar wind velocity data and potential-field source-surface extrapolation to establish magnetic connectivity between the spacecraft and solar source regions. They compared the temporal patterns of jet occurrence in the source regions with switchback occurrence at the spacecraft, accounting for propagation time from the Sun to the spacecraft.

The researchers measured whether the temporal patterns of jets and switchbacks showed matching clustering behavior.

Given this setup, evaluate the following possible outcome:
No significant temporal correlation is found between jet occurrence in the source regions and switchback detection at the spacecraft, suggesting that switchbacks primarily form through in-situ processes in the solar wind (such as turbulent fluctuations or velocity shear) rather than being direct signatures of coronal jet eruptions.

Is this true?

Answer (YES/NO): NO